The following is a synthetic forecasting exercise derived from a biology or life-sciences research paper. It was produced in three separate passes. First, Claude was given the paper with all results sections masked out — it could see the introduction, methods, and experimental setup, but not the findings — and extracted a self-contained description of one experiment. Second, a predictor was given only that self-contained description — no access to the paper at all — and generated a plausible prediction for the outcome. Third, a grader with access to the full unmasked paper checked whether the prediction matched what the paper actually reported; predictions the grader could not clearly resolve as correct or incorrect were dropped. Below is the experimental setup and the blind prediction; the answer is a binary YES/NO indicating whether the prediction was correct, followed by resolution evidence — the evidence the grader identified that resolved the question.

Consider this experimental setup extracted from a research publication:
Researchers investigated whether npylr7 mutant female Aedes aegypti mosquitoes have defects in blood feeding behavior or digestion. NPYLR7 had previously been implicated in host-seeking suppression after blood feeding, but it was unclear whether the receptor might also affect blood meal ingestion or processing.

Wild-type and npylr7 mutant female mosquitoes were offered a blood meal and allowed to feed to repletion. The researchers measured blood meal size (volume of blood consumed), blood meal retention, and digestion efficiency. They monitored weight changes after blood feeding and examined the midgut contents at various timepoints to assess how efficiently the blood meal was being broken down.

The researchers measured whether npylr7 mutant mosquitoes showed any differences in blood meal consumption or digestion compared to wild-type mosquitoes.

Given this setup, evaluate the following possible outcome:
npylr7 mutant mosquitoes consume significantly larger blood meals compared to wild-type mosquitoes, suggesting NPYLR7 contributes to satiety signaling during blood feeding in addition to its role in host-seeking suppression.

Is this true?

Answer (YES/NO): NO